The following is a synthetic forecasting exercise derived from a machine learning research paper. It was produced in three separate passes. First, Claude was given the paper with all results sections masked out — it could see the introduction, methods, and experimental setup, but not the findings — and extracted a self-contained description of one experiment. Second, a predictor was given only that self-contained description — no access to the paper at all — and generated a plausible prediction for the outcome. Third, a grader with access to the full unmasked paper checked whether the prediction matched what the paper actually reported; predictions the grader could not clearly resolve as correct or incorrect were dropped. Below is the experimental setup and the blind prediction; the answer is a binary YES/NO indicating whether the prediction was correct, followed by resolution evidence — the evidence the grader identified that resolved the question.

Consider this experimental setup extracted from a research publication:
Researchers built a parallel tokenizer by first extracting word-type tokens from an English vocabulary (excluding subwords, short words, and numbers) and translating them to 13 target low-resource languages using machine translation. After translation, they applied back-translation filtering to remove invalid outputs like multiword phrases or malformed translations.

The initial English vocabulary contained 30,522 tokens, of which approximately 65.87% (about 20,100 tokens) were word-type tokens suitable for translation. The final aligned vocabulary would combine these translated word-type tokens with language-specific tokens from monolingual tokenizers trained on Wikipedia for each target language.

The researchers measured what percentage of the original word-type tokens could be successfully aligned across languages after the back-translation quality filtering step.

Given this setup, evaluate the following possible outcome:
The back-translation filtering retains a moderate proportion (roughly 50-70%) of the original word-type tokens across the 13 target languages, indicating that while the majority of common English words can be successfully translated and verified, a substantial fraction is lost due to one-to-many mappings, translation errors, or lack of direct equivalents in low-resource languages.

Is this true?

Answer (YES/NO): NO